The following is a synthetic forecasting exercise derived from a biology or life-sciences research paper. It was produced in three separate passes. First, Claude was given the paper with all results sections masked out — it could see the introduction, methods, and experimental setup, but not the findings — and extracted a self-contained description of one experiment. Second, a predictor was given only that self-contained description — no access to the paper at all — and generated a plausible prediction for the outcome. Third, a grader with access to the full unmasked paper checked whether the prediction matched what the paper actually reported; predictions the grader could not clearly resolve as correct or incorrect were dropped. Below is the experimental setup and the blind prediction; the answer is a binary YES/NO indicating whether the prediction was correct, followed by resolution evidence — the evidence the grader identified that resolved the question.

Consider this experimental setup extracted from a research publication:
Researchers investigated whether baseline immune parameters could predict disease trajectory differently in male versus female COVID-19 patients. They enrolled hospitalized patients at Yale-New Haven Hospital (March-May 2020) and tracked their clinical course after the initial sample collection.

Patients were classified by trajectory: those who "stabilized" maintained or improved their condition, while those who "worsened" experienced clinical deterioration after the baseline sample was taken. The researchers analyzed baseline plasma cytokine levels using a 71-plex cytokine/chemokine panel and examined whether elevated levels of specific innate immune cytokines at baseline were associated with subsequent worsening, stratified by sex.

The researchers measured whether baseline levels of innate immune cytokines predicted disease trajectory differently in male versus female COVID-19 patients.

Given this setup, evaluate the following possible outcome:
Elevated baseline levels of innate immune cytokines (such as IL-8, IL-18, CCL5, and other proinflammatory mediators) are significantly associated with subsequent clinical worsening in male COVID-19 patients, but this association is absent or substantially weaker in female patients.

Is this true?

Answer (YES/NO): NO